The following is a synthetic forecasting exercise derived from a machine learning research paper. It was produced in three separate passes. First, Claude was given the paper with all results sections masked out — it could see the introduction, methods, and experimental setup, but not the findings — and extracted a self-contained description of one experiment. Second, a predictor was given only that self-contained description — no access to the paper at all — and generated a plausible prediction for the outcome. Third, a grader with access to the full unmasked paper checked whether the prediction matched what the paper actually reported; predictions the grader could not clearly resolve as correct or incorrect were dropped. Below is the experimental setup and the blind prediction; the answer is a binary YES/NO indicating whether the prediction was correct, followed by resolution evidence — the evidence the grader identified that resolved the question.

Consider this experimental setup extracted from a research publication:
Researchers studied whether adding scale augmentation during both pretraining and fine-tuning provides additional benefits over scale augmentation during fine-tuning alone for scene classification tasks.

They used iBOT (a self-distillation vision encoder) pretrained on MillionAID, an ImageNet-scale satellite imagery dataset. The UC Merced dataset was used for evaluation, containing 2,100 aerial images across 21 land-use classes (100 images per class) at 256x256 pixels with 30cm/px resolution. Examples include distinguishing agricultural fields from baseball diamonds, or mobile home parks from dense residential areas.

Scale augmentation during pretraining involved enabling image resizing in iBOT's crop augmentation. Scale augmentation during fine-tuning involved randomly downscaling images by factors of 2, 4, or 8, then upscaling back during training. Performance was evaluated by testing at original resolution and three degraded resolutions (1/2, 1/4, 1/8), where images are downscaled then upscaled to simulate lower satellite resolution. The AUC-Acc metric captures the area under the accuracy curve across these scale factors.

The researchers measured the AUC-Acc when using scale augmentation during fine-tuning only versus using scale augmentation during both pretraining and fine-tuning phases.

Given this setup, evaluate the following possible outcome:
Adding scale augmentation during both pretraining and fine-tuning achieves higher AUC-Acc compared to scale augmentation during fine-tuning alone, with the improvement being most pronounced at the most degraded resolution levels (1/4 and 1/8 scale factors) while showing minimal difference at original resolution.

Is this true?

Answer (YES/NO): NO